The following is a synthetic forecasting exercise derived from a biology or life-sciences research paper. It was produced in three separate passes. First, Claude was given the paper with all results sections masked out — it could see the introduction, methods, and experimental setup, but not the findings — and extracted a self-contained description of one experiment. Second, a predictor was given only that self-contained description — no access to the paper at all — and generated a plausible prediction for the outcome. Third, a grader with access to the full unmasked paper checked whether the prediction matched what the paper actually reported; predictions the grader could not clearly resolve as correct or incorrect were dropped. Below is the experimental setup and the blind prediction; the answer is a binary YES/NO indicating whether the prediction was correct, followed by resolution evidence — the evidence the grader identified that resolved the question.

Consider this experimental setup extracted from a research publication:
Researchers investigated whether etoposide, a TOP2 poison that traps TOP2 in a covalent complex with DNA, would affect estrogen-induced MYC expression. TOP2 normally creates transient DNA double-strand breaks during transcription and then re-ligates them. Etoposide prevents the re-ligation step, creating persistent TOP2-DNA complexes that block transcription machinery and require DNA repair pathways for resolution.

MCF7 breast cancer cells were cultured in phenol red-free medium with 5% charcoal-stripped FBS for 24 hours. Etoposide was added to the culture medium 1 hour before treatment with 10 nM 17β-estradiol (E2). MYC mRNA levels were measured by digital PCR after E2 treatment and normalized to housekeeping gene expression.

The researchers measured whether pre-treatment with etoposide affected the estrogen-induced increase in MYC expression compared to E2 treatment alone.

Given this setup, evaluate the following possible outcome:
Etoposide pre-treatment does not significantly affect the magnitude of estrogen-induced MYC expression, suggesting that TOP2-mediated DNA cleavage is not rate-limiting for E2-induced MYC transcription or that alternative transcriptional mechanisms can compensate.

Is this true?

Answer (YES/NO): NO